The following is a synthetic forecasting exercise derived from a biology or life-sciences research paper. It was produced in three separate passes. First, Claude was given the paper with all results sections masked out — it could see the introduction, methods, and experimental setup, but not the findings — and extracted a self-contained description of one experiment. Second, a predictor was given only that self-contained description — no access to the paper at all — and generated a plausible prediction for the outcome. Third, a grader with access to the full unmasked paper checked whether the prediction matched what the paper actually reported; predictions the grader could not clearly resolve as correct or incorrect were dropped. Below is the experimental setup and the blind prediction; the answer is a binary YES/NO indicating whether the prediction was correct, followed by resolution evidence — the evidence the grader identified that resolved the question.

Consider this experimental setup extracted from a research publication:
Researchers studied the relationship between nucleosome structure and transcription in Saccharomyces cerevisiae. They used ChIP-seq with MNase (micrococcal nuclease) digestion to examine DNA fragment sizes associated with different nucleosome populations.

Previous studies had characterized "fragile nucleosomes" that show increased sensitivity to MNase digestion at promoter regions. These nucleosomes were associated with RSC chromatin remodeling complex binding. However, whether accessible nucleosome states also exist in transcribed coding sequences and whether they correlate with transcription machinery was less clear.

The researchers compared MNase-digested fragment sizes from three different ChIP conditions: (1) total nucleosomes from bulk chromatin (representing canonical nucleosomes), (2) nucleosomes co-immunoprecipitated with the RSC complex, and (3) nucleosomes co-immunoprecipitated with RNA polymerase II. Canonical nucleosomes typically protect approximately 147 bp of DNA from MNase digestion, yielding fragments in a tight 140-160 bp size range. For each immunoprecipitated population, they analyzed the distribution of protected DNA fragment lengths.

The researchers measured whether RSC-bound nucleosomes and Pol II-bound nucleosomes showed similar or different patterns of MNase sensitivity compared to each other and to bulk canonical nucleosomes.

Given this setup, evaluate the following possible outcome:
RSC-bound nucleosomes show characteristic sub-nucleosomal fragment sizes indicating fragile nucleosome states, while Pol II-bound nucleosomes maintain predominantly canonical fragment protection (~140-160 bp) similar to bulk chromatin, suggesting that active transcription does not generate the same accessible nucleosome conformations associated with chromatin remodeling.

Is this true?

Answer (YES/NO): NO